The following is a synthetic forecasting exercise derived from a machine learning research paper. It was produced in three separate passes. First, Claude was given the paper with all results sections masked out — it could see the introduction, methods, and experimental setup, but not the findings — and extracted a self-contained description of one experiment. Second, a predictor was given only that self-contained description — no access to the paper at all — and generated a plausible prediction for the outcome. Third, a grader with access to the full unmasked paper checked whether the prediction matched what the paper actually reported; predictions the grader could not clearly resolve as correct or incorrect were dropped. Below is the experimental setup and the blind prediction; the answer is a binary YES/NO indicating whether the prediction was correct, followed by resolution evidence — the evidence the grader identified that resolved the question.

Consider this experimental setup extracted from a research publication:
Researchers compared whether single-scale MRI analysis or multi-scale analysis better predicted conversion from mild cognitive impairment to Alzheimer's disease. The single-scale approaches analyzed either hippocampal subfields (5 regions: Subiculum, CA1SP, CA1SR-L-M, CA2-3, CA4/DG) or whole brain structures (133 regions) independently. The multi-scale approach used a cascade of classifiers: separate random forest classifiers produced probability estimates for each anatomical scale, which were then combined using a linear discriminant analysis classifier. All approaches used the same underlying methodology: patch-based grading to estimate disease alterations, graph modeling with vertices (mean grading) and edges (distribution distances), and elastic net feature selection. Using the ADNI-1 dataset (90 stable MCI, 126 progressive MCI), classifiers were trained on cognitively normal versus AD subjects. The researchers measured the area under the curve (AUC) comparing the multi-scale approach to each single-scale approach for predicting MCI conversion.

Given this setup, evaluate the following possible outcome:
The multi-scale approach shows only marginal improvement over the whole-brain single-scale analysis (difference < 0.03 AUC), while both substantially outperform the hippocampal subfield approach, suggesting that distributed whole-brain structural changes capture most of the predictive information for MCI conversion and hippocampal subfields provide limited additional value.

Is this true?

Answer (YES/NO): NO